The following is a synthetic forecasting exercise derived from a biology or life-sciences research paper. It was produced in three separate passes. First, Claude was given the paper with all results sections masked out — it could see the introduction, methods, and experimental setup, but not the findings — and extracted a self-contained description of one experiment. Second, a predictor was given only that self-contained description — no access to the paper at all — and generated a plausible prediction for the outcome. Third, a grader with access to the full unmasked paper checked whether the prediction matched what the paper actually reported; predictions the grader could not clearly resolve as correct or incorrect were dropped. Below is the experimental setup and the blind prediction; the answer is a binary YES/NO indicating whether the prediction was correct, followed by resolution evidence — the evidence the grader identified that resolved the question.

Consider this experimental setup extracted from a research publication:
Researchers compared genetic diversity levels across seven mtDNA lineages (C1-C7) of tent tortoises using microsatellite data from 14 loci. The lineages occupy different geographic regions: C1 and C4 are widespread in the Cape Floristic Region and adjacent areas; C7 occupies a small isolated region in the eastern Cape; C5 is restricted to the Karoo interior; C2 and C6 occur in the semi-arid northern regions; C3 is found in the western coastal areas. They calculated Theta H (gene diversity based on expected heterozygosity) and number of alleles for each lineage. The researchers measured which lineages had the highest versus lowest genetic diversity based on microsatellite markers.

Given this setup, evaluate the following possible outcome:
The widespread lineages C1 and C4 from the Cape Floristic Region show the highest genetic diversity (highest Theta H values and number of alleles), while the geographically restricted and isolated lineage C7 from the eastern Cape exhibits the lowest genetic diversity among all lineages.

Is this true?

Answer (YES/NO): YES